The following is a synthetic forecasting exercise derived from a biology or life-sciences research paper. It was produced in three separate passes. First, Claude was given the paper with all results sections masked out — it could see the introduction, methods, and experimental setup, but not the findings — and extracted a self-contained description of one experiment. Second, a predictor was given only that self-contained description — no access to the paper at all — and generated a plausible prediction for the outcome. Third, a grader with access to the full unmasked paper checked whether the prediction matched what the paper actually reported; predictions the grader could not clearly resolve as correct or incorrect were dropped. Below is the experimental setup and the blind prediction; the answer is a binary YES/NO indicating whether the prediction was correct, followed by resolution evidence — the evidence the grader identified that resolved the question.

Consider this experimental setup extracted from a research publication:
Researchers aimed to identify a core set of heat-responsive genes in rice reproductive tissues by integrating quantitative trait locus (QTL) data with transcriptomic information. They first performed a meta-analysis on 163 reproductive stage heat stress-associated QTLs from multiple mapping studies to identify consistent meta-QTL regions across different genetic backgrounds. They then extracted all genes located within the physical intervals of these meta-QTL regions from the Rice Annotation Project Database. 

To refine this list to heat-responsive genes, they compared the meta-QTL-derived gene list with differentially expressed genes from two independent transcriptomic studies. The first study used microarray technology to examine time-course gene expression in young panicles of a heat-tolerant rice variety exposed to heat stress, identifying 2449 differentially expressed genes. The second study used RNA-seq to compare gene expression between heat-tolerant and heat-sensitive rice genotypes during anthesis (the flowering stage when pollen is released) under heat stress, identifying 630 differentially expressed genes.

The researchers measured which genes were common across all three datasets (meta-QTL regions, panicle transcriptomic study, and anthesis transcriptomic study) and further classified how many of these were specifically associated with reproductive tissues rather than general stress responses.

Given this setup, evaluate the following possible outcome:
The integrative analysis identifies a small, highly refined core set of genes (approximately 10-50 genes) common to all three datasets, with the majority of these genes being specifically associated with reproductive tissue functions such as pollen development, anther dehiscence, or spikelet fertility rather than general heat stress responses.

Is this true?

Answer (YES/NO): NO